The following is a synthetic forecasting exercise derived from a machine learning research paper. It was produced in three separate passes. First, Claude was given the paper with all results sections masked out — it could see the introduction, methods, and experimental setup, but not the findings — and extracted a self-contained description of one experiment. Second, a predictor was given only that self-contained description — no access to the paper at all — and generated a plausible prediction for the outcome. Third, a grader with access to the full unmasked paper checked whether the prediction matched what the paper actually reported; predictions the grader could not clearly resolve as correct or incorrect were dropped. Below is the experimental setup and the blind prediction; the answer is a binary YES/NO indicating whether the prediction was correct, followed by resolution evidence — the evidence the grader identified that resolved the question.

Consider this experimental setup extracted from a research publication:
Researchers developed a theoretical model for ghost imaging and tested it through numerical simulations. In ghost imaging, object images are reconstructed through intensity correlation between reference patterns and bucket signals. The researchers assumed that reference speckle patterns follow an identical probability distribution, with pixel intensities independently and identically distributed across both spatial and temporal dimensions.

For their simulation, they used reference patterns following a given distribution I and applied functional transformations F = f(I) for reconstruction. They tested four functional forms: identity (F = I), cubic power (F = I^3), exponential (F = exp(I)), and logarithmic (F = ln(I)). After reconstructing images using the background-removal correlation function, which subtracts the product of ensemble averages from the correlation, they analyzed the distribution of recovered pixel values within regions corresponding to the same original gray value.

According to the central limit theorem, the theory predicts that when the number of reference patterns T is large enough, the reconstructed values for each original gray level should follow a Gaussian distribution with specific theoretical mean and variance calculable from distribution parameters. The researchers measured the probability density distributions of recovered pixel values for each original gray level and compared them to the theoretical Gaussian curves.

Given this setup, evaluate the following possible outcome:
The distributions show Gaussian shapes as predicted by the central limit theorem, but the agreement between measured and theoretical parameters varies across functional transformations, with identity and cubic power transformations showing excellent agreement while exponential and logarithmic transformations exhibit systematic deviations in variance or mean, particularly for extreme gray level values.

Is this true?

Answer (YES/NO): NO